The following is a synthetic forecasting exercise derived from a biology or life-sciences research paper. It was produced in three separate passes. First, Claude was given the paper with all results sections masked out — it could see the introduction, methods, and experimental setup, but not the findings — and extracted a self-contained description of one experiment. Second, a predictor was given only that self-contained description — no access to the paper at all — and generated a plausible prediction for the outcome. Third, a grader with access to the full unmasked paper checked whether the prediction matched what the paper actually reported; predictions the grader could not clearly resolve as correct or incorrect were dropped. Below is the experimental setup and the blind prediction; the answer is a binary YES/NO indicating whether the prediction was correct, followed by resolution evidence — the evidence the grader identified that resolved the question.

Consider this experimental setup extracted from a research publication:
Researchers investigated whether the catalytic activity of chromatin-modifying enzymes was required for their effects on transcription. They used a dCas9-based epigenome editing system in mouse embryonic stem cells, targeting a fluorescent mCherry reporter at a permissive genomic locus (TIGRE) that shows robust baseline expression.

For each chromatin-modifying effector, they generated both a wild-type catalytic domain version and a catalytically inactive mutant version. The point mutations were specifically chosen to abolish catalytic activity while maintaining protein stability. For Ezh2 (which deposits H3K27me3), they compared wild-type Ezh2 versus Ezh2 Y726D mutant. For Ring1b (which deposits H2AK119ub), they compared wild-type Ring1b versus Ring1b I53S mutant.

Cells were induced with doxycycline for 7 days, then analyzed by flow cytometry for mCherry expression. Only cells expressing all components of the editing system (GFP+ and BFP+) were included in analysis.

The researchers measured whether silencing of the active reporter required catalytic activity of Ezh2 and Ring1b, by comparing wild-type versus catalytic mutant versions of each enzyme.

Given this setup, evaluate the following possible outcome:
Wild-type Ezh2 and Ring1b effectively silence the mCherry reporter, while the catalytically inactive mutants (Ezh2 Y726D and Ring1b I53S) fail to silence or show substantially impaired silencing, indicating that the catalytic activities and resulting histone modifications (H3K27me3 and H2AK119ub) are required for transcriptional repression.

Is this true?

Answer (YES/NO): NO